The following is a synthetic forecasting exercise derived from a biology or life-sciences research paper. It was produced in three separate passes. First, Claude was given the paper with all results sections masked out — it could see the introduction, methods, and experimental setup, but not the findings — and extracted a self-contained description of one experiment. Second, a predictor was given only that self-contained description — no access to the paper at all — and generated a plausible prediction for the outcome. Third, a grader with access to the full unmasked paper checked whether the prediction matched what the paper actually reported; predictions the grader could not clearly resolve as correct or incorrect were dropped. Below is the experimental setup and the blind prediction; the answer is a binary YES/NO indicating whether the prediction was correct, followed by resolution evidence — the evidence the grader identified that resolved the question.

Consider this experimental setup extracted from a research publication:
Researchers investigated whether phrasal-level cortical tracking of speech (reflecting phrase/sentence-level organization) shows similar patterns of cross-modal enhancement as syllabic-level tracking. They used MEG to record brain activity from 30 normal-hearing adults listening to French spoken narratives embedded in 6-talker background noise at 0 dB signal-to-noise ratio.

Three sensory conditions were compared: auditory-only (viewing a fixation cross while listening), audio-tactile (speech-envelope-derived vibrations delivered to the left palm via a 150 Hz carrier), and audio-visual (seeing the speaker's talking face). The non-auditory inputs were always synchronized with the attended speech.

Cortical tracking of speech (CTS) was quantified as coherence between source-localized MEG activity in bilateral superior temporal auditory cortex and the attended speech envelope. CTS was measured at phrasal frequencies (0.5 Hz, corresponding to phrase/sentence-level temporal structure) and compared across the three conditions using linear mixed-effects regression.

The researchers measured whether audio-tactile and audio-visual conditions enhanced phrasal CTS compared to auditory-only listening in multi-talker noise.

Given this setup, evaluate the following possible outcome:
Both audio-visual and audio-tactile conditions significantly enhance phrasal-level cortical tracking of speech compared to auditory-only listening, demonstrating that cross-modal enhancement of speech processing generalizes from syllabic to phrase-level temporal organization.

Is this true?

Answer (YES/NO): NO